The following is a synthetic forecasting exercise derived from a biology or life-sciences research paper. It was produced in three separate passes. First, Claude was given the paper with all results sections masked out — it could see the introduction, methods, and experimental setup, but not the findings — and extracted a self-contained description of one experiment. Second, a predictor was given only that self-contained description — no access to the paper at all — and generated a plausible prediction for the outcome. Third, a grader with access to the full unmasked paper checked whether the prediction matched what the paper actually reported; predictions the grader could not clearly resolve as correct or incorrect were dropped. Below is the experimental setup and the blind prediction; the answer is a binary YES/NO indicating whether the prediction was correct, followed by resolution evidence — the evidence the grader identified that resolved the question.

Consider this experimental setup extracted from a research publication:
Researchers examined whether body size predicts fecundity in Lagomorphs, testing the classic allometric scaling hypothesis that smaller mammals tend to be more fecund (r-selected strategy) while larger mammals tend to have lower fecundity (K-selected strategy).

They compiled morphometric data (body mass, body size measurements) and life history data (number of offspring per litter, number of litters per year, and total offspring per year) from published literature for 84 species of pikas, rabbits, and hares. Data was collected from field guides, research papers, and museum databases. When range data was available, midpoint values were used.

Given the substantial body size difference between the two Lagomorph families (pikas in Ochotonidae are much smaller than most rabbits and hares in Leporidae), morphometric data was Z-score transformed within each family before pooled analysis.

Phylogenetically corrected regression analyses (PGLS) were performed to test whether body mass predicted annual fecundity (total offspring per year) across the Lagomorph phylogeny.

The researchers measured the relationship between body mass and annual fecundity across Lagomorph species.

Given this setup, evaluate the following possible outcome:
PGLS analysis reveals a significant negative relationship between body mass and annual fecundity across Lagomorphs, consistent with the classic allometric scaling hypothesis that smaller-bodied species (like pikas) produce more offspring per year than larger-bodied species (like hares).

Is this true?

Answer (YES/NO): NO